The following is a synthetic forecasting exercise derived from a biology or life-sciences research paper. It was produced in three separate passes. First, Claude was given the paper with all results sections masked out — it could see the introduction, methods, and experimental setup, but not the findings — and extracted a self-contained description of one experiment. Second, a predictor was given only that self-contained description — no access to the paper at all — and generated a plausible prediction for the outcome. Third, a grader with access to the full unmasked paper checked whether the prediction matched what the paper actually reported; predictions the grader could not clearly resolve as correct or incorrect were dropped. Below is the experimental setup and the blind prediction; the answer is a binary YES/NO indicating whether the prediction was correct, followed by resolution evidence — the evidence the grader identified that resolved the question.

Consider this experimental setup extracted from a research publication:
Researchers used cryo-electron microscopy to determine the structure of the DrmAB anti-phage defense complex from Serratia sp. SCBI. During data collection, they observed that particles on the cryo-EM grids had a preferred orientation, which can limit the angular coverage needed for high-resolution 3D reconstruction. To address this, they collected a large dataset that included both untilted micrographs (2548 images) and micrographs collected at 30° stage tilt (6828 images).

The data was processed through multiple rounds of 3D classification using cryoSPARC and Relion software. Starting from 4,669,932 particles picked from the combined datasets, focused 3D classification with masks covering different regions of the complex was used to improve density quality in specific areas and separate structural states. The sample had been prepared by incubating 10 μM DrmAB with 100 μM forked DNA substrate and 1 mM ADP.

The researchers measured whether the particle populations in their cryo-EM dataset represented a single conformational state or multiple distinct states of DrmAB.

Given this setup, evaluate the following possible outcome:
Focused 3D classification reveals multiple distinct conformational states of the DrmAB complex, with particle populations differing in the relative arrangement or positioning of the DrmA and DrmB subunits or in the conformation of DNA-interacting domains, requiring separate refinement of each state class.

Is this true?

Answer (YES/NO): YES